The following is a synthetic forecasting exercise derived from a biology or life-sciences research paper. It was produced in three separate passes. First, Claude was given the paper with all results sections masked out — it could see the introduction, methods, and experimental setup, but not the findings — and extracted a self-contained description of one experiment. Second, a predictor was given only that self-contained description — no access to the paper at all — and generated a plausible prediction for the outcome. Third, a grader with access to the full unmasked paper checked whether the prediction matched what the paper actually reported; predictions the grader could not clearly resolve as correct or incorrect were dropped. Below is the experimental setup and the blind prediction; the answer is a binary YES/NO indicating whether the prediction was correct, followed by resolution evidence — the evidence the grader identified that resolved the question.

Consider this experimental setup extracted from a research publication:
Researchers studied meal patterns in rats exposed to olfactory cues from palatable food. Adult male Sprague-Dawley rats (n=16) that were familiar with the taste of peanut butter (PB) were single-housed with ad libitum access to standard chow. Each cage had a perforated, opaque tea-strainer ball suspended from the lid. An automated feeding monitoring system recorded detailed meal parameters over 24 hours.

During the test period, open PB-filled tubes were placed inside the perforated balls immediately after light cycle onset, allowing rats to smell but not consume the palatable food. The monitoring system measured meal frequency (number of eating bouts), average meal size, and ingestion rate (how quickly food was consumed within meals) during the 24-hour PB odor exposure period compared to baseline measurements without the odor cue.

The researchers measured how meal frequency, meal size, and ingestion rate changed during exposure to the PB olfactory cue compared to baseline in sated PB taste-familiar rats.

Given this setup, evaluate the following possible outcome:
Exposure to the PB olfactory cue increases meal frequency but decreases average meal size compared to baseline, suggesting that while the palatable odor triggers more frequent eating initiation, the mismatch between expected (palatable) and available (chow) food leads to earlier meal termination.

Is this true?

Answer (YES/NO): NO